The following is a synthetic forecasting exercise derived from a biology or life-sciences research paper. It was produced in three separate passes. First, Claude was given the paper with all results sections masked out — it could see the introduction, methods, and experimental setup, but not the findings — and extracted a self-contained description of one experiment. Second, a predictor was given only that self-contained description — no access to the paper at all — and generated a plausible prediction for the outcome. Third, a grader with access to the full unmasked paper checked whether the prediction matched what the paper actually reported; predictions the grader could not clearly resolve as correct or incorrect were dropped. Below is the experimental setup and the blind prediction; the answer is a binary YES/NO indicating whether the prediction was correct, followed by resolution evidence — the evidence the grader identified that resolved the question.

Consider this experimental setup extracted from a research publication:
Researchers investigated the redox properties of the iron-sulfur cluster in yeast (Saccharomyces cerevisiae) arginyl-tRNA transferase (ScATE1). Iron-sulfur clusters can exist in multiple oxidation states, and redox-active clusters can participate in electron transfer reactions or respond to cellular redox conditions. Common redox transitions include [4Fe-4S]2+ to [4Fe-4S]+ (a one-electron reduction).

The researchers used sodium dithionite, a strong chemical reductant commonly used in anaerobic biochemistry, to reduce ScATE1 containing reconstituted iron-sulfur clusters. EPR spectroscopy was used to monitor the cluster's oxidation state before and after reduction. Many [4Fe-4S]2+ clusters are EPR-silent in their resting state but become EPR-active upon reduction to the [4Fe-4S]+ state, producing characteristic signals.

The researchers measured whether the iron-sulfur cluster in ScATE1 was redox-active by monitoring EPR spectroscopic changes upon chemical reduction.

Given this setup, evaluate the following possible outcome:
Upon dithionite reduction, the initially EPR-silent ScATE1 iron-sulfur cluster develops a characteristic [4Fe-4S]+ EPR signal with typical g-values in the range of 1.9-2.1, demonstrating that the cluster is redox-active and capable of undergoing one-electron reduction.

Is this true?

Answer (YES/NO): YES